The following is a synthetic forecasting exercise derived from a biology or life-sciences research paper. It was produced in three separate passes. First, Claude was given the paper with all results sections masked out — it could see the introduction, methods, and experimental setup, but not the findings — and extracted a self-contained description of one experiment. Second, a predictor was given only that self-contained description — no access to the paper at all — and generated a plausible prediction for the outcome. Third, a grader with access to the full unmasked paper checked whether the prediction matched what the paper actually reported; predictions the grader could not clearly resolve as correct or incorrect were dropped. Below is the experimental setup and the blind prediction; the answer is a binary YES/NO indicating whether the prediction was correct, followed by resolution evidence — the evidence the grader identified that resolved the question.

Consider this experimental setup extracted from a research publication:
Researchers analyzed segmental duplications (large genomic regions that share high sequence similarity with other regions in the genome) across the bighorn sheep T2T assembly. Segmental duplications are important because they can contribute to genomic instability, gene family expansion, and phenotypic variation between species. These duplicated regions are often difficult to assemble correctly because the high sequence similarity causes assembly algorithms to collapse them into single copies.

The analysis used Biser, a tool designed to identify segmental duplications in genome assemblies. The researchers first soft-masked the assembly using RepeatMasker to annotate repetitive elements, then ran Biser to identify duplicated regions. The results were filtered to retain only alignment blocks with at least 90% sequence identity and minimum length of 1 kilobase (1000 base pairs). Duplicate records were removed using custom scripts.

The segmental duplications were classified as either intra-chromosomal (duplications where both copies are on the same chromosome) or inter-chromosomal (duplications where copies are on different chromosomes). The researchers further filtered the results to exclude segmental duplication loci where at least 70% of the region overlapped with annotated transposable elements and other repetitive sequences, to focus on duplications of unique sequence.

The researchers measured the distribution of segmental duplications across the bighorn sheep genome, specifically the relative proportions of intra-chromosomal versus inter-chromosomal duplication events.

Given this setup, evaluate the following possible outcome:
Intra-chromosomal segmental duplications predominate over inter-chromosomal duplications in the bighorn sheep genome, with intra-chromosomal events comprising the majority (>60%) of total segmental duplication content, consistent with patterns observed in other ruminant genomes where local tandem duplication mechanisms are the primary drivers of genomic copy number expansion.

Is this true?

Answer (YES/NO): NO